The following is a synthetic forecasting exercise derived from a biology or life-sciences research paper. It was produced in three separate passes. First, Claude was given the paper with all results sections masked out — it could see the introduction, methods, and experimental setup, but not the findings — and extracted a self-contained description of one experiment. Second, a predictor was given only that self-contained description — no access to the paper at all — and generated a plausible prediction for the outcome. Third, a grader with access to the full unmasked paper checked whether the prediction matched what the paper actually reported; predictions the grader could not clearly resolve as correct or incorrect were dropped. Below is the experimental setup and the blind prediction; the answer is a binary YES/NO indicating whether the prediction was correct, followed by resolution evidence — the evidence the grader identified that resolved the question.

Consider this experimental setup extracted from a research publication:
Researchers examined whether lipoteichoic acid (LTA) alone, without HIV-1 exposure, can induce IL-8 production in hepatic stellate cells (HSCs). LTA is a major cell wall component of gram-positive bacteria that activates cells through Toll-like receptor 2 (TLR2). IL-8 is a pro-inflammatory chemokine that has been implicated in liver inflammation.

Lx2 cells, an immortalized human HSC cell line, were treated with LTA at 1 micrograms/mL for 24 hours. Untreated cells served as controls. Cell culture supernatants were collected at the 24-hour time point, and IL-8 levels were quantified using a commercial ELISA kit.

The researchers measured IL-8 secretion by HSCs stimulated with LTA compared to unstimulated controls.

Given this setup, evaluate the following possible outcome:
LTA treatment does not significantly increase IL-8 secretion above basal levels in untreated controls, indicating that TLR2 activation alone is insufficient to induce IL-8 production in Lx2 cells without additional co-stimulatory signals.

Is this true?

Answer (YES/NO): NO